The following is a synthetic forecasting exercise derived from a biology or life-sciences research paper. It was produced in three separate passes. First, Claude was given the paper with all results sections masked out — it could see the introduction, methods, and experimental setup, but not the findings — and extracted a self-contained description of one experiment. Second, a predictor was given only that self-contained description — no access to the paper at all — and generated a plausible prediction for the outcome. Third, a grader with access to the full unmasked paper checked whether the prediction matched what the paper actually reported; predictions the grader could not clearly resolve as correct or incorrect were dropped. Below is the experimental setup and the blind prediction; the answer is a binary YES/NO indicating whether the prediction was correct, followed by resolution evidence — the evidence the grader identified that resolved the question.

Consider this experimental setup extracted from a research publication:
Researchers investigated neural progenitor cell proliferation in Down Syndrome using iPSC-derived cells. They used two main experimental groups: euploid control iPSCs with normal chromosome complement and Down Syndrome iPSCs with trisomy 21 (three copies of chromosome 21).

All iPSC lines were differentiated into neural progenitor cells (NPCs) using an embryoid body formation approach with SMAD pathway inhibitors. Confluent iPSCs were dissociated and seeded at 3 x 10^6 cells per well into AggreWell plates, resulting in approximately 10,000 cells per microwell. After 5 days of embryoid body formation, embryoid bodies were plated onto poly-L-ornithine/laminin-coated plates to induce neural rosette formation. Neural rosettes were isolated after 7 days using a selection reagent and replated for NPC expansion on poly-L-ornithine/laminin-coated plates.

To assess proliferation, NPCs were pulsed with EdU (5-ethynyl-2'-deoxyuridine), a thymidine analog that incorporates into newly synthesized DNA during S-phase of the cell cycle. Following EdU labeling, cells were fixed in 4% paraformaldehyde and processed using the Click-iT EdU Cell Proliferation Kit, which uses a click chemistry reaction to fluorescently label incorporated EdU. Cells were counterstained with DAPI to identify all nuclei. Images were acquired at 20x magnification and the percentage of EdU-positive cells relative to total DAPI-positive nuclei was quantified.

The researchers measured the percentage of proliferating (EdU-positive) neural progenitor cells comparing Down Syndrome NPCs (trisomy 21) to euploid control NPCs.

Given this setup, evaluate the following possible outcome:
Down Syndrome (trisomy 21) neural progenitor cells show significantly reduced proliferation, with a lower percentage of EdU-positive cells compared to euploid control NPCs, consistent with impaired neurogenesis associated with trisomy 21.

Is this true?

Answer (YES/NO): YES